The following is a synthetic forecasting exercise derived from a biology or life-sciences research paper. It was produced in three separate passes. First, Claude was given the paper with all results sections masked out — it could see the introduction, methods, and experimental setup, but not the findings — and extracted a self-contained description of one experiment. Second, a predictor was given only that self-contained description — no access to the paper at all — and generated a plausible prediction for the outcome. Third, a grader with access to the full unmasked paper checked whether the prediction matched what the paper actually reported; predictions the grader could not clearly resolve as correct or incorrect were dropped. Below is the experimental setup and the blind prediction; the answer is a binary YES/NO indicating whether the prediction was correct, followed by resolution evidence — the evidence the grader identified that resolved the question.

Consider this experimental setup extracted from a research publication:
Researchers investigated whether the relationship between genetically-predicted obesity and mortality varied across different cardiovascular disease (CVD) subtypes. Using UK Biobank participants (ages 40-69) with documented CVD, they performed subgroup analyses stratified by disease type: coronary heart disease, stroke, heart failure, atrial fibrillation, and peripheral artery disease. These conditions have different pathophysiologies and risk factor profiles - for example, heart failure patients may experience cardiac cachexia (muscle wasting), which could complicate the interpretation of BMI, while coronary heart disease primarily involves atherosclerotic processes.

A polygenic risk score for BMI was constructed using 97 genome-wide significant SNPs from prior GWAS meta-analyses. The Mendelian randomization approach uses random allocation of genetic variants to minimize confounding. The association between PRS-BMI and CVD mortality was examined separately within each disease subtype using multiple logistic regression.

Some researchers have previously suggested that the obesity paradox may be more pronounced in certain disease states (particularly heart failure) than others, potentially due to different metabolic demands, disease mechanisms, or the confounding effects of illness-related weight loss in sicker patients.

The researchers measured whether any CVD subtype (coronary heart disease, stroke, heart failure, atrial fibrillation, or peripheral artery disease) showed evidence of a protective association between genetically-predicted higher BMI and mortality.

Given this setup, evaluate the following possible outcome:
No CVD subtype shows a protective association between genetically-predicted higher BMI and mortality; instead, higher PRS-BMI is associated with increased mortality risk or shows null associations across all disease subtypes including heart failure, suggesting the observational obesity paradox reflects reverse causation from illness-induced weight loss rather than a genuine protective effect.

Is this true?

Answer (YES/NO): YES